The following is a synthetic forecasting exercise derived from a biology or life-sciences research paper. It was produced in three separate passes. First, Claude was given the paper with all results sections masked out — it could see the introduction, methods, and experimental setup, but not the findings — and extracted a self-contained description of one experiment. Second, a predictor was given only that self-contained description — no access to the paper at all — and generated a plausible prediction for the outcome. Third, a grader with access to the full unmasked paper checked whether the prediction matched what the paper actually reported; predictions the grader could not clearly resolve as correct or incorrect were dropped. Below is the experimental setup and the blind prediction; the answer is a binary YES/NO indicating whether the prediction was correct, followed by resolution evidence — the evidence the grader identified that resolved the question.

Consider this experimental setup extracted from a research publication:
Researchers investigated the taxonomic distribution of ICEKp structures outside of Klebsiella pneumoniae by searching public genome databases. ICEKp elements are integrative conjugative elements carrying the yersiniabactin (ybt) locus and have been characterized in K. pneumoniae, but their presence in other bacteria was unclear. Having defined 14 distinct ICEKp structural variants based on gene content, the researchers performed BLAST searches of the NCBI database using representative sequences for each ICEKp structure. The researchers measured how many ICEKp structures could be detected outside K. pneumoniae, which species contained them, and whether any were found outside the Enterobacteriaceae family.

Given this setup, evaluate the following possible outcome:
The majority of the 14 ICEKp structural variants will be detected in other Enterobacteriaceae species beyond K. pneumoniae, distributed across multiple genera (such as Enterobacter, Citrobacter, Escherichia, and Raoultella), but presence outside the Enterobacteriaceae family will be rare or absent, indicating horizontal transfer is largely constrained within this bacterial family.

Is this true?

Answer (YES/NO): NO